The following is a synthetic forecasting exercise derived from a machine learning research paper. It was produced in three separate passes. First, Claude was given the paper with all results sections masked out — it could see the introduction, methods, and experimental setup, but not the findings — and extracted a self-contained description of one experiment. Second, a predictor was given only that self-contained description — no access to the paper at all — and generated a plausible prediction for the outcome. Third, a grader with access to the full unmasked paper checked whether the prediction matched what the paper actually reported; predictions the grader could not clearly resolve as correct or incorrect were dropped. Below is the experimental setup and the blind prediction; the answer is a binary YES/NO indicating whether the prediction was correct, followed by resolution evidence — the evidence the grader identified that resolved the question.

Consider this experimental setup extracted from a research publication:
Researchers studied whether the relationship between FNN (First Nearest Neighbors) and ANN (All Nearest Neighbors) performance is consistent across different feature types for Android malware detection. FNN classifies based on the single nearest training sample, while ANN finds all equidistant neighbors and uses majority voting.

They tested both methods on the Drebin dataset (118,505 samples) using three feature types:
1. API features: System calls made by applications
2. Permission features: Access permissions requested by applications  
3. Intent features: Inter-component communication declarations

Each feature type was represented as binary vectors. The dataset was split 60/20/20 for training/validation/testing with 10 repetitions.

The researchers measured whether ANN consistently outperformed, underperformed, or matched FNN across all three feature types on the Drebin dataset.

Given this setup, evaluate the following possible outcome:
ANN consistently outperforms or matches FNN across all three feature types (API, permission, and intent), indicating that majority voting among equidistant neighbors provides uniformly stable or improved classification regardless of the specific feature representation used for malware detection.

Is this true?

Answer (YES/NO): YES